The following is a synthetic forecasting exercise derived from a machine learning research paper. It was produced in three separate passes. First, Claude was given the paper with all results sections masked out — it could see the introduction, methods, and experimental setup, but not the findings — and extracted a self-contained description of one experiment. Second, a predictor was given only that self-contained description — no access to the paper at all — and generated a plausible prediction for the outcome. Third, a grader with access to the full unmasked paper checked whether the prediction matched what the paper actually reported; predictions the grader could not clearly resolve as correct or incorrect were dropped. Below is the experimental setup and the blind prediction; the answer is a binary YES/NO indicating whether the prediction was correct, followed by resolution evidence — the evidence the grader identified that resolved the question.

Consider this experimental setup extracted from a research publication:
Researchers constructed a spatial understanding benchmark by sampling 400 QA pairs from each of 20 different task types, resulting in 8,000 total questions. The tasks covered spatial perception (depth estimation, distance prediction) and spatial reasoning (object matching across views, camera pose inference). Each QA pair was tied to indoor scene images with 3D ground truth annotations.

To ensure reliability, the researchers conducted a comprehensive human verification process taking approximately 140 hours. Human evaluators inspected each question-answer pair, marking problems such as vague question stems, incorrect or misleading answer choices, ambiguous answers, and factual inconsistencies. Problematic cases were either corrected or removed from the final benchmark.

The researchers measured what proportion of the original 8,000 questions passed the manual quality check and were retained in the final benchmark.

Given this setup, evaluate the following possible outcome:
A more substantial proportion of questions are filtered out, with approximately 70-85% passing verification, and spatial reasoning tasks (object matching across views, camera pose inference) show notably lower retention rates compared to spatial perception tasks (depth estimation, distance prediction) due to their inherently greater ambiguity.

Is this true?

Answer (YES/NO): NO